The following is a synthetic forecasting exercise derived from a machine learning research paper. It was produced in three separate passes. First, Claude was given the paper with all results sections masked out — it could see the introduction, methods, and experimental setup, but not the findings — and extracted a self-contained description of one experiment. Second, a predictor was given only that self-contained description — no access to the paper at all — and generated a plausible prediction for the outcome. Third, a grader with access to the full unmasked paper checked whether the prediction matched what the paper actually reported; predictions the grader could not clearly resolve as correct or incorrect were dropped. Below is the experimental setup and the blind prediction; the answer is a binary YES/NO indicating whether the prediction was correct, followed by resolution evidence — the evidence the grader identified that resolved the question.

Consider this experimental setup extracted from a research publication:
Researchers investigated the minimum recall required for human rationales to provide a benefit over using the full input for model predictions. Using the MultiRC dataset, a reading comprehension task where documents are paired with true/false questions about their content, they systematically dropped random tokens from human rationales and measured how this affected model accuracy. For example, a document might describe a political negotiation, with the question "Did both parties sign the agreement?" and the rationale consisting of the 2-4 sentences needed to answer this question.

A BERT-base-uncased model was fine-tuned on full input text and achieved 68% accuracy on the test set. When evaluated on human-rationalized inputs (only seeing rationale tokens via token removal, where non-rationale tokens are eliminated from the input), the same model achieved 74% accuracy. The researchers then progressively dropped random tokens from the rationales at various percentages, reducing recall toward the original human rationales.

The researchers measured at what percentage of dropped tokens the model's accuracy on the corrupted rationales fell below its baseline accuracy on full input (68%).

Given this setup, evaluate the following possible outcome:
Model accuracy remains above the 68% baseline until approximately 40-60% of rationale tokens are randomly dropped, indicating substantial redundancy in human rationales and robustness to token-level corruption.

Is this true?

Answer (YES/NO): YES